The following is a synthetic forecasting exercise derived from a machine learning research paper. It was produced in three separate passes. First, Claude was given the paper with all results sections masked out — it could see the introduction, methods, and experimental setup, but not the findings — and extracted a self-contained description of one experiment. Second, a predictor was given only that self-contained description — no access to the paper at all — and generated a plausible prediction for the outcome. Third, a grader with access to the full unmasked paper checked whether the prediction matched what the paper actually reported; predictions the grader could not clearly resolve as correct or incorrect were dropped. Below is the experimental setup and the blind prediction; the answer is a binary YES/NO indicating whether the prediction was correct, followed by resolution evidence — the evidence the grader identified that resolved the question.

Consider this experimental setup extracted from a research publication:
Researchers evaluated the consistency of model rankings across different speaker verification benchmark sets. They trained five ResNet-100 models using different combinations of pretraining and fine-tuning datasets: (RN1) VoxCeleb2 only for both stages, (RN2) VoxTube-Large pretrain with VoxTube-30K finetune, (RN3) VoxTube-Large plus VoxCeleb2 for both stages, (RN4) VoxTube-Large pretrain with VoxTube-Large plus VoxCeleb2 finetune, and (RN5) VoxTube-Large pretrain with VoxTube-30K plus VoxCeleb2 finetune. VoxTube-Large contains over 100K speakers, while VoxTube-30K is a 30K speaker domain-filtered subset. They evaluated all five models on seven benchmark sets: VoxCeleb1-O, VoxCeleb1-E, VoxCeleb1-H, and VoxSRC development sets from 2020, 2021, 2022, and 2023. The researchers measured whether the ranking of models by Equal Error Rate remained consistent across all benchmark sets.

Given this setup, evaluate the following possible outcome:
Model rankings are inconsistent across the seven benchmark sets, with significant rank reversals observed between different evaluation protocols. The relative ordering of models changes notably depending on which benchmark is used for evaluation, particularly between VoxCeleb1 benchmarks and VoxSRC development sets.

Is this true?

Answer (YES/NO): NO